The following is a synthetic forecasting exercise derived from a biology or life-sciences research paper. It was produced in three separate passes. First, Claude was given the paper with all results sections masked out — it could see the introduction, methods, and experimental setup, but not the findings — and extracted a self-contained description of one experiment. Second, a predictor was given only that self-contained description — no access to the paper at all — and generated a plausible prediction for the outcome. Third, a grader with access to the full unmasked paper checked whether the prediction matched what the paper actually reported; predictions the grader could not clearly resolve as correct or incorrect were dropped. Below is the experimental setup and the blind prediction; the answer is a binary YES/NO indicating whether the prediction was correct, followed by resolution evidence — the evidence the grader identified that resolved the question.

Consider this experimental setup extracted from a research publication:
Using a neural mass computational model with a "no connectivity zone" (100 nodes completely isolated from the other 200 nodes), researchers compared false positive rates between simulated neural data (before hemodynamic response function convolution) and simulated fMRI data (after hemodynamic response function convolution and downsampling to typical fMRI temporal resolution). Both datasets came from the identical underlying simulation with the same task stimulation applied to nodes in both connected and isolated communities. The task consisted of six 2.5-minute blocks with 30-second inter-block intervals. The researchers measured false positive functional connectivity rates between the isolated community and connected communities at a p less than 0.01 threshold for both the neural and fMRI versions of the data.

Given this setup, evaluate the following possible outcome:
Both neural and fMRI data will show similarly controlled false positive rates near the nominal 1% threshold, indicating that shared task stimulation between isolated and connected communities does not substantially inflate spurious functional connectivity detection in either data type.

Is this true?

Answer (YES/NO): NO